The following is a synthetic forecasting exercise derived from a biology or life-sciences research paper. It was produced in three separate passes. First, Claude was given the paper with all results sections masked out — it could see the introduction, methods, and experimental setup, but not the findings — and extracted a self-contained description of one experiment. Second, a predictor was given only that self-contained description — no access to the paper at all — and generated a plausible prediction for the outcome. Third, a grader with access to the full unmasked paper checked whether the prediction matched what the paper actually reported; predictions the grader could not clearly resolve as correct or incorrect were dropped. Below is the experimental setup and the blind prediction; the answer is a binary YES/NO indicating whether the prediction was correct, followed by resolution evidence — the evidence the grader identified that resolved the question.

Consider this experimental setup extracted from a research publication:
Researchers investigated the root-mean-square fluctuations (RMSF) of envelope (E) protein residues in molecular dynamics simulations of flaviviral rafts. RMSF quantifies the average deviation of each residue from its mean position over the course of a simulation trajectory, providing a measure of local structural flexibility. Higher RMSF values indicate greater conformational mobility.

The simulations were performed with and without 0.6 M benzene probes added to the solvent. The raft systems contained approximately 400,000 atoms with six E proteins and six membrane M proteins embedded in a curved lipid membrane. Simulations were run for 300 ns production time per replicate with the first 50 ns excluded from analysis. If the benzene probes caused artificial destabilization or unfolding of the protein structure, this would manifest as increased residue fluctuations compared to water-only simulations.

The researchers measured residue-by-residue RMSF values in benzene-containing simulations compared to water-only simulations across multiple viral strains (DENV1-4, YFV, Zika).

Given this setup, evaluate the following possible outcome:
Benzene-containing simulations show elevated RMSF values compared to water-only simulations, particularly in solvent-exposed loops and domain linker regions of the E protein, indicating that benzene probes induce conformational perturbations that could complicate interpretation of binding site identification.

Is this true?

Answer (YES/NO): NO